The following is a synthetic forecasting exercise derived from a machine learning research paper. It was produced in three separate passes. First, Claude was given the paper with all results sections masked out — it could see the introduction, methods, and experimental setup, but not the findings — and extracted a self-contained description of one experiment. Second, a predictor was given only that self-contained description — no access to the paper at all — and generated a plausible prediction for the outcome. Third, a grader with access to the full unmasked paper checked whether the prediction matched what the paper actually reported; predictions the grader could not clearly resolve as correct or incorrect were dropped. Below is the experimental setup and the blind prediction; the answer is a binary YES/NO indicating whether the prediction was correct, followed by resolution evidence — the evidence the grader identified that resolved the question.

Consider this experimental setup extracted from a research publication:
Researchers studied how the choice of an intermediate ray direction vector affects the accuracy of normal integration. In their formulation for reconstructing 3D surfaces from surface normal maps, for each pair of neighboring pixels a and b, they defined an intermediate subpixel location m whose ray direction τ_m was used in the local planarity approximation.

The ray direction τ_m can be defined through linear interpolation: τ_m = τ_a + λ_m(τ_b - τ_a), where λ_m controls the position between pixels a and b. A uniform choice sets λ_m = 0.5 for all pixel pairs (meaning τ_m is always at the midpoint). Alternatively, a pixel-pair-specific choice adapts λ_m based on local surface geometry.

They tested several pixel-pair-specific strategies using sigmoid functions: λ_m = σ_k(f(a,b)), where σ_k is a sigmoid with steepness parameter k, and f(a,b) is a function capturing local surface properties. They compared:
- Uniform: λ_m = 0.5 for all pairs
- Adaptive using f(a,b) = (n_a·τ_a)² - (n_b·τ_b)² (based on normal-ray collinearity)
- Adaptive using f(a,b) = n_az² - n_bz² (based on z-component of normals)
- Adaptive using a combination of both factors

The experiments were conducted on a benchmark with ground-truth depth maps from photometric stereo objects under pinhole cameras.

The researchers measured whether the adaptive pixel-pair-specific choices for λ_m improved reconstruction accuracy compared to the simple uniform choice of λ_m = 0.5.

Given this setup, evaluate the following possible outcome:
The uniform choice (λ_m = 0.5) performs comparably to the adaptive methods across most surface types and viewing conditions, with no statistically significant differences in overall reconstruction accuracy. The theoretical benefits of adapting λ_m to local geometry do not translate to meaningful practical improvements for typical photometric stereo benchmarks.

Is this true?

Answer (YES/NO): NO